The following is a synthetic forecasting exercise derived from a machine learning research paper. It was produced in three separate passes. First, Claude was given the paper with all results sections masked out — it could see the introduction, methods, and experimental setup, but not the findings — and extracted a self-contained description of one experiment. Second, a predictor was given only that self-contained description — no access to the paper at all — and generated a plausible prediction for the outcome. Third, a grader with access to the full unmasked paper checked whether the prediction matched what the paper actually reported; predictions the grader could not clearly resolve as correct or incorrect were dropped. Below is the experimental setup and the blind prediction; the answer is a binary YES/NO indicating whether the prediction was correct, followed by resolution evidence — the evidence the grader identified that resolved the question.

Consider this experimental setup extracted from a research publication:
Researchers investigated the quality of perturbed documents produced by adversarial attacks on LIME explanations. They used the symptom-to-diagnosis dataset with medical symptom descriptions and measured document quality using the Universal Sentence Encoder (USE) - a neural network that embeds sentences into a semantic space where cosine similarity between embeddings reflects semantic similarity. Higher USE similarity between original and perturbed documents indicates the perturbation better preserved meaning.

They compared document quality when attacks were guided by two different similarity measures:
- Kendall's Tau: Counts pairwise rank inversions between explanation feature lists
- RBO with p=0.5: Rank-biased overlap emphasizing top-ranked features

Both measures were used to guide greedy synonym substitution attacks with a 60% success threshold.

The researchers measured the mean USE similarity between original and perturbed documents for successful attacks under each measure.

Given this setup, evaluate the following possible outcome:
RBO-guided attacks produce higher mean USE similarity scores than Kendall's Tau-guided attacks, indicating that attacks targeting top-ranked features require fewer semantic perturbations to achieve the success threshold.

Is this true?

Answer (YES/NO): NO